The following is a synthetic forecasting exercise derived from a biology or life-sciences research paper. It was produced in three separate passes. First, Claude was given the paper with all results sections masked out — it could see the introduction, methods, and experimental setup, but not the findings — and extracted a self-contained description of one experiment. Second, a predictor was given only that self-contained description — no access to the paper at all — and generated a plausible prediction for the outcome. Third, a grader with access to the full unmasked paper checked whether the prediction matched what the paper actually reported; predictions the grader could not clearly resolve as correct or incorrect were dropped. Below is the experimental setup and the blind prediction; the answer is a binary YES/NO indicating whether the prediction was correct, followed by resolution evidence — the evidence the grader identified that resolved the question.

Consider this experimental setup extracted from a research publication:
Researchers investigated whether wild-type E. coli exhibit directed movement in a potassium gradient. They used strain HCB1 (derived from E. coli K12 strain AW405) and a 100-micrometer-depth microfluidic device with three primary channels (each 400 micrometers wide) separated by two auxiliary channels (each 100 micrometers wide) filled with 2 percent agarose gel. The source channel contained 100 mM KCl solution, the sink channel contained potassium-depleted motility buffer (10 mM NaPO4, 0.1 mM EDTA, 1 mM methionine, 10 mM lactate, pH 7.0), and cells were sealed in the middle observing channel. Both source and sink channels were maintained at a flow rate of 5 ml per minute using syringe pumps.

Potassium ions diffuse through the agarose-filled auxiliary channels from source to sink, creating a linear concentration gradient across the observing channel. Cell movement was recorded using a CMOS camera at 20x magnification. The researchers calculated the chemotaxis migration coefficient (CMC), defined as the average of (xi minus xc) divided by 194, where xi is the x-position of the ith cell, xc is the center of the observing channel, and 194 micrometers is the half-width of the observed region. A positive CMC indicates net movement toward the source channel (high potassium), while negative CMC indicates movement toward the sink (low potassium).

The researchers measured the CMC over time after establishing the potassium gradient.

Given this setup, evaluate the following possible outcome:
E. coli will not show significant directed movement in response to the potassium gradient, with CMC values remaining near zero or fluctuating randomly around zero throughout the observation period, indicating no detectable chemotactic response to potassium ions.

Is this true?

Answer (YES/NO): NO